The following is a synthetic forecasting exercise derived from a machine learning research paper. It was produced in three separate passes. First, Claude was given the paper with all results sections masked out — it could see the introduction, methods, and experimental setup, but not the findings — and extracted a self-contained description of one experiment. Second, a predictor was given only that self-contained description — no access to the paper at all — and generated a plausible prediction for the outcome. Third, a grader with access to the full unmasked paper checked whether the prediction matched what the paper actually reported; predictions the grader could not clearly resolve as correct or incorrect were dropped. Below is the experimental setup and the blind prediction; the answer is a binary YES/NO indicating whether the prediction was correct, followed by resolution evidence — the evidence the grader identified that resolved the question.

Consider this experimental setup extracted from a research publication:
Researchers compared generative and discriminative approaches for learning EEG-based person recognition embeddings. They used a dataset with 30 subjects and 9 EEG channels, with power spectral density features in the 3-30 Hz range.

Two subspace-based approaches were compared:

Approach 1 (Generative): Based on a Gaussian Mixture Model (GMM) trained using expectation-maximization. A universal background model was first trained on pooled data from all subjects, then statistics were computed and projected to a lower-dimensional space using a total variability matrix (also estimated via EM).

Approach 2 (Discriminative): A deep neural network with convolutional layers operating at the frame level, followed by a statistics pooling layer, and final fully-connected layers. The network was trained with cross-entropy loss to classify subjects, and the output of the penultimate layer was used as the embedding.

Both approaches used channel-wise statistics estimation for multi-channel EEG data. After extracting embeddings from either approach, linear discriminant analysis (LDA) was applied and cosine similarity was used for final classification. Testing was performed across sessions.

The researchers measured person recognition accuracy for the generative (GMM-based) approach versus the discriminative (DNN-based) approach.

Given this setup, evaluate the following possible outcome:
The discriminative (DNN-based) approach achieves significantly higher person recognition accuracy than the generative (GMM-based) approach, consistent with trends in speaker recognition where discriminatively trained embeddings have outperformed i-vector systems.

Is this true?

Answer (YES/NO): NO